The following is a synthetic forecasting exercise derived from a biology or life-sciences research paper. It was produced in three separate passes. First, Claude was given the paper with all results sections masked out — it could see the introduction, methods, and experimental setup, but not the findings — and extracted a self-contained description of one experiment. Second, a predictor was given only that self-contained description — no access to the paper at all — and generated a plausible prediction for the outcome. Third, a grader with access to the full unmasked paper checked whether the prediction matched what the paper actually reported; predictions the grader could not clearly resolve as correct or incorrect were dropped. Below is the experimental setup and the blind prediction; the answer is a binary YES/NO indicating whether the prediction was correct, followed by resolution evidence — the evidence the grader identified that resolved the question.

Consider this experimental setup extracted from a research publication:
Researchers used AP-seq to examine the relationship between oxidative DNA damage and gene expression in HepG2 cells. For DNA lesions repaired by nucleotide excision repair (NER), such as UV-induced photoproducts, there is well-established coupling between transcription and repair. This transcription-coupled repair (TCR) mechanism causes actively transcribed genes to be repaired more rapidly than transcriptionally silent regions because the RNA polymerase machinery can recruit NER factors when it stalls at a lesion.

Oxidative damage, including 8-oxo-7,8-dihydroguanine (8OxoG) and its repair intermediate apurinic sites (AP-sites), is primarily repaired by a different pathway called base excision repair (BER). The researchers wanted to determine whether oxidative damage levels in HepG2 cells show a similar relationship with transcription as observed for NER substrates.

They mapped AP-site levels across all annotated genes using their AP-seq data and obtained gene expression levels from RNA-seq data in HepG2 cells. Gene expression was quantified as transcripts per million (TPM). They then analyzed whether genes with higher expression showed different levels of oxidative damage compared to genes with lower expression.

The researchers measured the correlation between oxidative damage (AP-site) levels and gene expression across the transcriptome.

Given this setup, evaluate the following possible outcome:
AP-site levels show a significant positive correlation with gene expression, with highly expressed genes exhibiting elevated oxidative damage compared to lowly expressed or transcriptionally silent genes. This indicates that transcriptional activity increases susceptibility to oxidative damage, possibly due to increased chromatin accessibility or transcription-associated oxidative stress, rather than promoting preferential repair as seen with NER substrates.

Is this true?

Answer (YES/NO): NO